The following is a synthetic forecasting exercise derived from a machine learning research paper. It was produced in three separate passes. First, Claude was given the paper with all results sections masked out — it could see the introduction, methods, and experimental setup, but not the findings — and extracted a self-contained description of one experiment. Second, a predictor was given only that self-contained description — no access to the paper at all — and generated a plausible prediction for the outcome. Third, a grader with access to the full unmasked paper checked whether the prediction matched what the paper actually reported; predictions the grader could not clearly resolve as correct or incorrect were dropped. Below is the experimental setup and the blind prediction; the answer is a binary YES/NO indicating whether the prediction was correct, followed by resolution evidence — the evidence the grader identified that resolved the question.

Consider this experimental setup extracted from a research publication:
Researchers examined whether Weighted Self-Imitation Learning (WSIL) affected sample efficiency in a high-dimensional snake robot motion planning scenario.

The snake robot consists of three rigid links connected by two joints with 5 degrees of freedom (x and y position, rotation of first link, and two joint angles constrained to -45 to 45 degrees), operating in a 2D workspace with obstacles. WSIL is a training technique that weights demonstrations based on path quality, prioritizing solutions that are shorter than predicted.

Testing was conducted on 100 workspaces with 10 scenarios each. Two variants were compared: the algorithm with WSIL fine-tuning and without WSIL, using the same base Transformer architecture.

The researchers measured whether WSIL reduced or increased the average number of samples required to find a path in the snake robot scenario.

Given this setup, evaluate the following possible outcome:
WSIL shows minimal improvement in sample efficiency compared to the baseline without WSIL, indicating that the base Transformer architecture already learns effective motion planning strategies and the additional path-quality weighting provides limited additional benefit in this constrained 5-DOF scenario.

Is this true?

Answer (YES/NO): NO